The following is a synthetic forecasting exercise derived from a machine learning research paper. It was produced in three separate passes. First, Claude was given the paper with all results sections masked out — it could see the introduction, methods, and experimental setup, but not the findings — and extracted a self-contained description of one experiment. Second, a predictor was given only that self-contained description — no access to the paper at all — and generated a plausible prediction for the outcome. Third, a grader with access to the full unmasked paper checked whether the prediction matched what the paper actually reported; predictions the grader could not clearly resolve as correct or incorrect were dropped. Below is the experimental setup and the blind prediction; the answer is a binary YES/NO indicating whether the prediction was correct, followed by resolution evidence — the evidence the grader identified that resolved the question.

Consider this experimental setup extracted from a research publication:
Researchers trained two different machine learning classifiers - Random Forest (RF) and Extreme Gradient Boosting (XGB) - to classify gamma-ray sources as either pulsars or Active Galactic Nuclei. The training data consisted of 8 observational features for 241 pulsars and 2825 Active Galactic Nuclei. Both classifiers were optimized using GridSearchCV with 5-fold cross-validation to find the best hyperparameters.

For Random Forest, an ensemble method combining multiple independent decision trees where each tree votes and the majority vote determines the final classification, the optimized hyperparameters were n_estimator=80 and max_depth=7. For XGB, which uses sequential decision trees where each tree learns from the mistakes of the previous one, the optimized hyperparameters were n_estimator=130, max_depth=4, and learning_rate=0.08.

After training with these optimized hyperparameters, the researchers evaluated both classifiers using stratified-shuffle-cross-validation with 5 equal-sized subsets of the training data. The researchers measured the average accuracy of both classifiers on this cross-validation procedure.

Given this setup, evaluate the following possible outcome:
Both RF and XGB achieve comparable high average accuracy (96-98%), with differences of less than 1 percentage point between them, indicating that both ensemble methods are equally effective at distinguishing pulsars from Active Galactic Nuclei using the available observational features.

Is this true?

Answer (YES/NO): NO